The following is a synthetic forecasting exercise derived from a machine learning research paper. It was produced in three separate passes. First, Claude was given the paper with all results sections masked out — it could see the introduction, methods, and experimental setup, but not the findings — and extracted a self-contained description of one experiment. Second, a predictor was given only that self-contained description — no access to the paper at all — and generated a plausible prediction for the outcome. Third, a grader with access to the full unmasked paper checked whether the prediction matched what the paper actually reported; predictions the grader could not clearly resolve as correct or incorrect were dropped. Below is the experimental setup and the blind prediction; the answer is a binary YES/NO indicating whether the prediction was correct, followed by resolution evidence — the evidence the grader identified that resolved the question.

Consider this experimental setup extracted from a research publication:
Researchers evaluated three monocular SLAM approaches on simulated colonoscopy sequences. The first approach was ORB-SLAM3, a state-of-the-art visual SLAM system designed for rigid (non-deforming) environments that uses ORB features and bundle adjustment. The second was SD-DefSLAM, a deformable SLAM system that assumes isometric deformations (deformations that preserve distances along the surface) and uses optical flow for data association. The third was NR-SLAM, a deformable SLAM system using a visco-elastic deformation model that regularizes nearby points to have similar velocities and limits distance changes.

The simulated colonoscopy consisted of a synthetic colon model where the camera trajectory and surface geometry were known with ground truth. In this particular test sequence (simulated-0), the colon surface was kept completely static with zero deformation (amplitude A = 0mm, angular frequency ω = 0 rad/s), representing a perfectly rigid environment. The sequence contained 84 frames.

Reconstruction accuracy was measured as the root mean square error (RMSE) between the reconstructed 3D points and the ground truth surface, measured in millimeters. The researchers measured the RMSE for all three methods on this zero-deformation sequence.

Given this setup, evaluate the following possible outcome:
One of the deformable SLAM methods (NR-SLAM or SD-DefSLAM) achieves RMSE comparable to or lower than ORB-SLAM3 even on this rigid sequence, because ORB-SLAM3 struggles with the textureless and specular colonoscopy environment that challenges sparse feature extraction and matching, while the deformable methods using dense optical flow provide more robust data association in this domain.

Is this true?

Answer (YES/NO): NO